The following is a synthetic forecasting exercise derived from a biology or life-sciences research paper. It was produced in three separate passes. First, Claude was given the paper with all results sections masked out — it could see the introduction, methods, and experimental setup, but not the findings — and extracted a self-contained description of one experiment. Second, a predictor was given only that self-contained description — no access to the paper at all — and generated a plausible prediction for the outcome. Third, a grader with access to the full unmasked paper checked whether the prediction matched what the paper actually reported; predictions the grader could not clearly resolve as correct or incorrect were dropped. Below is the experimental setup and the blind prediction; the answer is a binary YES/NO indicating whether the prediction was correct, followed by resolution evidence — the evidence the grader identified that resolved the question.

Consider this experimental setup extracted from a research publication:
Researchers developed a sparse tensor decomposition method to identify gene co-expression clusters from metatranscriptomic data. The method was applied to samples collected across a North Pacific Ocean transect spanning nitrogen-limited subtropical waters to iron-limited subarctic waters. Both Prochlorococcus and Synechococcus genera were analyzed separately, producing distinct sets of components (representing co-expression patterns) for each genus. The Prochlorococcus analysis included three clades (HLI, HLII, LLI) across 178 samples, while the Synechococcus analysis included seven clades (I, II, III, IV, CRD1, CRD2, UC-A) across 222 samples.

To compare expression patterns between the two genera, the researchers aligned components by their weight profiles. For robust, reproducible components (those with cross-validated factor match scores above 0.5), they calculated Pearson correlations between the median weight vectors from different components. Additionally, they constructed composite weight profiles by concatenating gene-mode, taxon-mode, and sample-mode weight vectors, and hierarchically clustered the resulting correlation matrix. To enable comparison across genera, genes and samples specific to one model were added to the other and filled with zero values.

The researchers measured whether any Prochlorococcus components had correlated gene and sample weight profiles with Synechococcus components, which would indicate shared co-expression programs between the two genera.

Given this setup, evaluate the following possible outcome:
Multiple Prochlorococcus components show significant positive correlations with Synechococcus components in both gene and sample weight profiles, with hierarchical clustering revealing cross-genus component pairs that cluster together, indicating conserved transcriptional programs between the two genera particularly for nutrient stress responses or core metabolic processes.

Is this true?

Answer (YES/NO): YES